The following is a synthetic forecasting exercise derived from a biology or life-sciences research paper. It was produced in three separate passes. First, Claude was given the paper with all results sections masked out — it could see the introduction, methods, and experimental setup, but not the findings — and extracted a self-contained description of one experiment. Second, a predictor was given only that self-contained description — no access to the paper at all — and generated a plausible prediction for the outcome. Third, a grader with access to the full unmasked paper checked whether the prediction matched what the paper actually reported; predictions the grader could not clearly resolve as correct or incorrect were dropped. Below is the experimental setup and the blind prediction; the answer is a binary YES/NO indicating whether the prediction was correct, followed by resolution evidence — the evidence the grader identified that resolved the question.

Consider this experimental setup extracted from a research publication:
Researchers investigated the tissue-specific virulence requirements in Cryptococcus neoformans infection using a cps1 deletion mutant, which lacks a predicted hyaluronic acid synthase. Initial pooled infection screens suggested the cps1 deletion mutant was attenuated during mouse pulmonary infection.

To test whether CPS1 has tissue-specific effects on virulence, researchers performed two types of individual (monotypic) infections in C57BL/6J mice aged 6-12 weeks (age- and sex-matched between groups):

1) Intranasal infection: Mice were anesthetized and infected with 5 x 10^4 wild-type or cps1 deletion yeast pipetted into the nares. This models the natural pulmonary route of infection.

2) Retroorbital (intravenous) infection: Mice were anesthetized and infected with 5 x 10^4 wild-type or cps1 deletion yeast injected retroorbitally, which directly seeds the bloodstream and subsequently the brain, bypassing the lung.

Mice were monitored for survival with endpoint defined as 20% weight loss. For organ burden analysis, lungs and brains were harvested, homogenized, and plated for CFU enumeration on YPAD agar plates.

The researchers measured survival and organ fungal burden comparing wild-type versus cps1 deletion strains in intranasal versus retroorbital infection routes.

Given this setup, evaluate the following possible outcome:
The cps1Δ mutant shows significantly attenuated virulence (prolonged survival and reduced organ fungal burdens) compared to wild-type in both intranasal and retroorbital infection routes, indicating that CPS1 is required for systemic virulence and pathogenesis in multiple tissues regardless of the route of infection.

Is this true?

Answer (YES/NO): NO